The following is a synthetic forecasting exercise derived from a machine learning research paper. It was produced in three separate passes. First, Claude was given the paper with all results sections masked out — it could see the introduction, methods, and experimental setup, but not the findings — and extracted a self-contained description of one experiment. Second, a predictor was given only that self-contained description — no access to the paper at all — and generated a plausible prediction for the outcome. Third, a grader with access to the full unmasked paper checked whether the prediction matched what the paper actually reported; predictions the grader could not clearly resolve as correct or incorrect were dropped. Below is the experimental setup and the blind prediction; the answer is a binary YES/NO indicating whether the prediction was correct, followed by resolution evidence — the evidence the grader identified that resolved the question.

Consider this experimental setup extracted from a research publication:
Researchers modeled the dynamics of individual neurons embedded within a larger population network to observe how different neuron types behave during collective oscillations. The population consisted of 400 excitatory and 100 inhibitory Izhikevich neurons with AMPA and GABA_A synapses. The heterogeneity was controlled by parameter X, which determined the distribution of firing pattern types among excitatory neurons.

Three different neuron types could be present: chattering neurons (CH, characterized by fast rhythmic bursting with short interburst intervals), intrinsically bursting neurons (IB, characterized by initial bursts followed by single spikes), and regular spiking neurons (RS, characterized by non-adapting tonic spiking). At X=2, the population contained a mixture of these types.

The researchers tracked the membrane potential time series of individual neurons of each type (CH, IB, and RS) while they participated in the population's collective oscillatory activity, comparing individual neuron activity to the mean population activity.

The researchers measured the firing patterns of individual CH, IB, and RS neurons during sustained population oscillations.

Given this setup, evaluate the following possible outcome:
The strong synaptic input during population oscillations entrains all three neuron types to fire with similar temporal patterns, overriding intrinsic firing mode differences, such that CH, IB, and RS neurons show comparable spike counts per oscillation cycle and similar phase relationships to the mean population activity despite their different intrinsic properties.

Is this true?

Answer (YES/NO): NO